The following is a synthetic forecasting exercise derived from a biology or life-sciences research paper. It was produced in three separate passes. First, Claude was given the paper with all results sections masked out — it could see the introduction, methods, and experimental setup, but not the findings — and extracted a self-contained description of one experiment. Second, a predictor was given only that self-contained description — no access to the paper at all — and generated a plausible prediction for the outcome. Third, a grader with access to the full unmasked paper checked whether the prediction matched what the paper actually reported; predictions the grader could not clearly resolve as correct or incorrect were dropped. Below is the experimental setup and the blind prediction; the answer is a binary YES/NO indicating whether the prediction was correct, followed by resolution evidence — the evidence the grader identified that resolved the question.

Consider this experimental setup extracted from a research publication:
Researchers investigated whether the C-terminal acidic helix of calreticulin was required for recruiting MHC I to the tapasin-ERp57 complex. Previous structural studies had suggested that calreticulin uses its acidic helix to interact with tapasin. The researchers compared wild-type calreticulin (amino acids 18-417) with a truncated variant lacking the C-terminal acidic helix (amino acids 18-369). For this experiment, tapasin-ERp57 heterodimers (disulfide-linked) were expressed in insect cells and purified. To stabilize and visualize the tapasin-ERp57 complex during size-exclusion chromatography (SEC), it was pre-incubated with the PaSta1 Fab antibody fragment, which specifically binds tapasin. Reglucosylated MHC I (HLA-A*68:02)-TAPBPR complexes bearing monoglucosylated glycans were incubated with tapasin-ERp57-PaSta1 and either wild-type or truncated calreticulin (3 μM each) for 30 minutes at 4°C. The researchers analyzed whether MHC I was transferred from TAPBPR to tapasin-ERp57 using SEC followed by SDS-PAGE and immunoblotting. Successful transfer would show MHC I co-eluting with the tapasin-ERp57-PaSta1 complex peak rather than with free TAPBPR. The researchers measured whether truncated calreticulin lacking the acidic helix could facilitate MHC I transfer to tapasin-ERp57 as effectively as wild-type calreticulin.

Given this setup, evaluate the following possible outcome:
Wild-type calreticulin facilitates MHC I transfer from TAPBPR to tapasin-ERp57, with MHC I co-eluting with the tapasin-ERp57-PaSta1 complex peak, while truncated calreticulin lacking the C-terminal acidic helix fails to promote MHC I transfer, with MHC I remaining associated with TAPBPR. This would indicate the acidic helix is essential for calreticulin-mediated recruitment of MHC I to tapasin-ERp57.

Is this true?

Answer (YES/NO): YES